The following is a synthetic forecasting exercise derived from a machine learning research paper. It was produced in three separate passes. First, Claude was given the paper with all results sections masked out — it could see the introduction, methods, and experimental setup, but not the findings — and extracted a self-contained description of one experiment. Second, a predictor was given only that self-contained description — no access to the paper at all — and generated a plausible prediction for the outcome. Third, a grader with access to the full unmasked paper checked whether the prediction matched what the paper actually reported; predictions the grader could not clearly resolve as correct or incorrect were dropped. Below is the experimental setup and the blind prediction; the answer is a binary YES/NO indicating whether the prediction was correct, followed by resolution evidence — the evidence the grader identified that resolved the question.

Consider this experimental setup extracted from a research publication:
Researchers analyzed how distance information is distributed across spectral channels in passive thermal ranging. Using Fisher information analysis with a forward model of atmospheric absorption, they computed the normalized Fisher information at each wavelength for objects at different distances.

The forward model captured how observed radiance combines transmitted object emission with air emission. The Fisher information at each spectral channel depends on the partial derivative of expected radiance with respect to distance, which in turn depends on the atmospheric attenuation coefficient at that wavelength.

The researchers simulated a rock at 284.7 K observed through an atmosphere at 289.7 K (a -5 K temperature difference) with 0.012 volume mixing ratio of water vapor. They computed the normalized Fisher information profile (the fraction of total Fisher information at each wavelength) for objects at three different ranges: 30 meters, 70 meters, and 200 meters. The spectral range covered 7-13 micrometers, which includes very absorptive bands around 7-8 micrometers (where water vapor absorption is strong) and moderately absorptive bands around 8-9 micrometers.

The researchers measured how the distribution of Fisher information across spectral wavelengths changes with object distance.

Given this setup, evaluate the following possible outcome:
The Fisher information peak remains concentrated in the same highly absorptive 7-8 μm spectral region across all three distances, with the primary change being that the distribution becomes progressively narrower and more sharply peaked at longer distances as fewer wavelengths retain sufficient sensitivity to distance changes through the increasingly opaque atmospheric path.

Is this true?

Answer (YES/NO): NO